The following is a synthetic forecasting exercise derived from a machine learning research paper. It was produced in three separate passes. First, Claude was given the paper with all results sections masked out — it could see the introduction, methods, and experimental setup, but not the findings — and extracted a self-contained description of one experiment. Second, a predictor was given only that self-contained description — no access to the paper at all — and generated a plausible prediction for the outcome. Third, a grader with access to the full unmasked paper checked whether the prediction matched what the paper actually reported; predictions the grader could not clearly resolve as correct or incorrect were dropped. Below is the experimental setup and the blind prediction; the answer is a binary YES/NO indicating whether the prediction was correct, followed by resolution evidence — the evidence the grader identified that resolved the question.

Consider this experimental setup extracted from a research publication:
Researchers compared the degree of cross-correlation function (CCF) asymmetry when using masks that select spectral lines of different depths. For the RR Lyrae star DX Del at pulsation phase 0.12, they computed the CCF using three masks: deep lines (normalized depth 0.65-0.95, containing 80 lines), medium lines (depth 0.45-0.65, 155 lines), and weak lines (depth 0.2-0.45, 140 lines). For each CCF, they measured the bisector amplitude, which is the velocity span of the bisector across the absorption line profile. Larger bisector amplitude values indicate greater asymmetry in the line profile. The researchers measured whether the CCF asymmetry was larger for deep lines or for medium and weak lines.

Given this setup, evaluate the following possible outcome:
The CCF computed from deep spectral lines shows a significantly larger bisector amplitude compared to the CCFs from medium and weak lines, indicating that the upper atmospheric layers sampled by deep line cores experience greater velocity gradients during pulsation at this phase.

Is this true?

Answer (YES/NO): NO